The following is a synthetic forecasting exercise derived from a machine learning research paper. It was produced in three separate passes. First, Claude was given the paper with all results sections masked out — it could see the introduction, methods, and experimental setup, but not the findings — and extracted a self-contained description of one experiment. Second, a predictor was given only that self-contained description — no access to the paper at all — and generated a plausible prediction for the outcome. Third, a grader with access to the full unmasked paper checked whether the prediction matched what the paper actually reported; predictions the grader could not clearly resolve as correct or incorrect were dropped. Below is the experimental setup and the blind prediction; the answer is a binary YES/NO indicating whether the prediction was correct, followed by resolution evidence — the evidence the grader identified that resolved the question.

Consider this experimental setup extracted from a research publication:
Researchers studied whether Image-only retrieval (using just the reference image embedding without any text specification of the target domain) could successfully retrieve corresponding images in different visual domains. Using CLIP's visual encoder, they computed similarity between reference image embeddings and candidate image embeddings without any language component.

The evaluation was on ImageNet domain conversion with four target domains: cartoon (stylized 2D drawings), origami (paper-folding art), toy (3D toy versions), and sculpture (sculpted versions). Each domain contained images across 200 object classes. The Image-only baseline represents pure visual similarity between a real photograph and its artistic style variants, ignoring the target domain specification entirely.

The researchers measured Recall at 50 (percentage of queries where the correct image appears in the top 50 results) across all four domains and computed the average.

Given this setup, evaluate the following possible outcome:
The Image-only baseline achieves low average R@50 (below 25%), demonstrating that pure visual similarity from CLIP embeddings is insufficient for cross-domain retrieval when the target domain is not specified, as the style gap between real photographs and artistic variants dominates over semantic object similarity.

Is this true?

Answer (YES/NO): YES